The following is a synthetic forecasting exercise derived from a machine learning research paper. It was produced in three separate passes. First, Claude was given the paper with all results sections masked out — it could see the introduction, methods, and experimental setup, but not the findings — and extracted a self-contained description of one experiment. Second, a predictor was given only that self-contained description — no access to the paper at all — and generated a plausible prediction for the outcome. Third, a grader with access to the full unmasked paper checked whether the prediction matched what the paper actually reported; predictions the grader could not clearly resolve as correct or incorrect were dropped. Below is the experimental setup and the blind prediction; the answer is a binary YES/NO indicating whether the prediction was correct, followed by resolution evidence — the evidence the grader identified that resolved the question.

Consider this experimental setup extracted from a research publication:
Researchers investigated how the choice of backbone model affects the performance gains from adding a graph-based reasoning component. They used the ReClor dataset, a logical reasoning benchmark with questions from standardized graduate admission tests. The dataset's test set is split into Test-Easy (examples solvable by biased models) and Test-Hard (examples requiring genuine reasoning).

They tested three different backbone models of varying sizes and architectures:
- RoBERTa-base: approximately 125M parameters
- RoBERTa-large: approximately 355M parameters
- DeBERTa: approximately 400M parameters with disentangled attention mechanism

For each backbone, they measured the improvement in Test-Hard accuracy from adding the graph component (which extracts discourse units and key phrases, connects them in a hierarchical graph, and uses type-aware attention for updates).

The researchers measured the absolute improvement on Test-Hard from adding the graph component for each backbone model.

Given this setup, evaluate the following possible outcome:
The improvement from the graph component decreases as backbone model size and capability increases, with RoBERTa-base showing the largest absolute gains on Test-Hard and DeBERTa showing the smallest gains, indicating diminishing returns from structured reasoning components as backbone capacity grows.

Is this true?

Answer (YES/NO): NO